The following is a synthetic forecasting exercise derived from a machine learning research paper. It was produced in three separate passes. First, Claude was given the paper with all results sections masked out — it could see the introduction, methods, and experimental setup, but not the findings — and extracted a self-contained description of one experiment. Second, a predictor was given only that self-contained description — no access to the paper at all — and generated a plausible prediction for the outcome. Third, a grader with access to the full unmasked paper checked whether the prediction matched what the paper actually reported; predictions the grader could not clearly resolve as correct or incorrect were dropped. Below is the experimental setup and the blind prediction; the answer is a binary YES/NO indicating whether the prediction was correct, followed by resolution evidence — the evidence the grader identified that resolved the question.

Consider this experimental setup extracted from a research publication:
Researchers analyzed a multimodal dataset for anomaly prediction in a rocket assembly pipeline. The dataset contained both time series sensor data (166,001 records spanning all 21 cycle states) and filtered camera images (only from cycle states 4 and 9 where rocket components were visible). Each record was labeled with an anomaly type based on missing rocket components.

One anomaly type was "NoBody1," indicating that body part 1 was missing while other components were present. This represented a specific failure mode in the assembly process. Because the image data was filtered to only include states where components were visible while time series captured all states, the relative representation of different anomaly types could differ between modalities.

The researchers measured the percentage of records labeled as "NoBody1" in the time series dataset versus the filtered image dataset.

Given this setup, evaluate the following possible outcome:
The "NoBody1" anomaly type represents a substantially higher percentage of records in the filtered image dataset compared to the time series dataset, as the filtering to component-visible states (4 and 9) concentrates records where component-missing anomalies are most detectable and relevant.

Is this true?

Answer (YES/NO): YES